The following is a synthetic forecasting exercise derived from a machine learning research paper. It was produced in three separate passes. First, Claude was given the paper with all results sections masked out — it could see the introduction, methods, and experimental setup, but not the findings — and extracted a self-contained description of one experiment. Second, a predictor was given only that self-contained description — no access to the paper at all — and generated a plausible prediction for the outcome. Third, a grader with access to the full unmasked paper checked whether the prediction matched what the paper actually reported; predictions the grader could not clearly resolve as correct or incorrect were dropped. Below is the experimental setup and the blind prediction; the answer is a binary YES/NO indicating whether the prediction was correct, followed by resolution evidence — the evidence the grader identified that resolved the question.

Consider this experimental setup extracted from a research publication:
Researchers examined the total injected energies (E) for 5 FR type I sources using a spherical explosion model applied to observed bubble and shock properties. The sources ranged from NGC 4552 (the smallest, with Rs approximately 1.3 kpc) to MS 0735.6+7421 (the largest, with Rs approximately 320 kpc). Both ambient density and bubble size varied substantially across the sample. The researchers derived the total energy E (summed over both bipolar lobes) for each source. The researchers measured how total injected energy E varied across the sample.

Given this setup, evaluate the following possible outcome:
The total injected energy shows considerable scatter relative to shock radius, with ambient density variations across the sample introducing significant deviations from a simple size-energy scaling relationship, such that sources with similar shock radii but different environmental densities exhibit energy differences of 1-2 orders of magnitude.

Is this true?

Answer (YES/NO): NO